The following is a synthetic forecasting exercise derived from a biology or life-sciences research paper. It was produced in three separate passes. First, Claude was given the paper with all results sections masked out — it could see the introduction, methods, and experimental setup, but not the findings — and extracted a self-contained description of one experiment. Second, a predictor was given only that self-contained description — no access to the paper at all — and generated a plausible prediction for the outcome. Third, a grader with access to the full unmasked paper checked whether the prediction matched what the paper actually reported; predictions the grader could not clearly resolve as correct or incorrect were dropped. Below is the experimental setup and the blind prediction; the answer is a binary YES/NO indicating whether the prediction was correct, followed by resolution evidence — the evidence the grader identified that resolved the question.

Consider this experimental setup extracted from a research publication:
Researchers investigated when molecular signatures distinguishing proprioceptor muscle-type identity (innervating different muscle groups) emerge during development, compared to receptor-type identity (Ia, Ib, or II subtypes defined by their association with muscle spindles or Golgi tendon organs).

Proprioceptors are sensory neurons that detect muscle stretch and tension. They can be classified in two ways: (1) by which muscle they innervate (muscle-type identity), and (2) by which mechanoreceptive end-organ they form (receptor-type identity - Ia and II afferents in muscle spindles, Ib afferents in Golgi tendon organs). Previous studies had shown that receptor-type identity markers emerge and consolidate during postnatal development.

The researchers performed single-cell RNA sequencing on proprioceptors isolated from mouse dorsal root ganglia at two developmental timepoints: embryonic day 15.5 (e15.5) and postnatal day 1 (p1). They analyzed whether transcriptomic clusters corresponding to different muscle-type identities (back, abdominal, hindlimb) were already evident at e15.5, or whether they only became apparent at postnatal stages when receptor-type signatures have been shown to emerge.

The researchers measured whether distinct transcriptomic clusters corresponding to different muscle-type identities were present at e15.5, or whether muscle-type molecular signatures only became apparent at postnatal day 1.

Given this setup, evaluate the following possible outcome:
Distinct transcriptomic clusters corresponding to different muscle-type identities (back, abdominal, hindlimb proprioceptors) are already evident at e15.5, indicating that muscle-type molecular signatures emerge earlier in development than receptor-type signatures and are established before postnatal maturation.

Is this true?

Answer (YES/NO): YES